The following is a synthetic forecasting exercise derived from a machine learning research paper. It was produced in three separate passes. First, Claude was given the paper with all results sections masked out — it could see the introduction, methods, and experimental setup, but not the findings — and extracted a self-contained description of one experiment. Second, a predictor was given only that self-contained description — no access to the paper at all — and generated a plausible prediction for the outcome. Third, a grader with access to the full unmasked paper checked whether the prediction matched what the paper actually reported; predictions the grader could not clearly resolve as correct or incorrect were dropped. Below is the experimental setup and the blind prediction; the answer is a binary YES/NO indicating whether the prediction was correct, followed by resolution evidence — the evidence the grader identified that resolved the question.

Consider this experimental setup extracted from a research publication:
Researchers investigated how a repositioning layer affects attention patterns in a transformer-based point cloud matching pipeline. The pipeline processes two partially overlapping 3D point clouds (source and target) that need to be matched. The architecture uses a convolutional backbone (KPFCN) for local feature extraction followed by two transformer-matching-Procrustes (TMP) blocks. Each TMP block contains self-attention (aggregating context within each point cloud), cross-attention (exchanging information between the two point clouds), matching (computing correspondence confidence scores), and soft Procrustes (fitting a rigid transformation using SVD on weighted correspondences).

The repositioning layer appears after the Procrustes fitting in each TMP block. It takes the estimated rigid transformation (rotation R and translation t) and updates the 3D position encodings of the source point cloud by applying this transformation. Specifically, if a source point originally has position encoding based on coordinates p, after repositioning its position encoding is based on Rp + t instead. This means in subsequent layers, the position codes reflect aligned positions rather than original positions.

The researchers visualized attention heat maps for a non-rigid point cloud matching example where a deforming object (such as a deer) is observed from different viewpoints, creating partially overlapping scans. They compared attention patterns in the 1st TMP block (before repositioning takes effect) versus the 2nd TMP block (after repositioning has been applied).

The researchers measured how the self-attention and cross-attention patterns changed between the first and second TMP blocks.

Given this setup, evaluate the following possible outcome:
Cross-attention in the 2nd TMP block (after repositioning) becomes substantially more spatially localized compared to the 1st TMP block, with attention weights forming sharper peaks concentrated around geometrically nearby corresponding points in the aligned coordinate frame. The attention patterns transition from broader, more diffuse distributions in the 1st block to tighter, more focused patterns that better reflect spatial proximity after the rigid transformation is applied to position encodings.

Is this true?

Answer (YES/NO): YES